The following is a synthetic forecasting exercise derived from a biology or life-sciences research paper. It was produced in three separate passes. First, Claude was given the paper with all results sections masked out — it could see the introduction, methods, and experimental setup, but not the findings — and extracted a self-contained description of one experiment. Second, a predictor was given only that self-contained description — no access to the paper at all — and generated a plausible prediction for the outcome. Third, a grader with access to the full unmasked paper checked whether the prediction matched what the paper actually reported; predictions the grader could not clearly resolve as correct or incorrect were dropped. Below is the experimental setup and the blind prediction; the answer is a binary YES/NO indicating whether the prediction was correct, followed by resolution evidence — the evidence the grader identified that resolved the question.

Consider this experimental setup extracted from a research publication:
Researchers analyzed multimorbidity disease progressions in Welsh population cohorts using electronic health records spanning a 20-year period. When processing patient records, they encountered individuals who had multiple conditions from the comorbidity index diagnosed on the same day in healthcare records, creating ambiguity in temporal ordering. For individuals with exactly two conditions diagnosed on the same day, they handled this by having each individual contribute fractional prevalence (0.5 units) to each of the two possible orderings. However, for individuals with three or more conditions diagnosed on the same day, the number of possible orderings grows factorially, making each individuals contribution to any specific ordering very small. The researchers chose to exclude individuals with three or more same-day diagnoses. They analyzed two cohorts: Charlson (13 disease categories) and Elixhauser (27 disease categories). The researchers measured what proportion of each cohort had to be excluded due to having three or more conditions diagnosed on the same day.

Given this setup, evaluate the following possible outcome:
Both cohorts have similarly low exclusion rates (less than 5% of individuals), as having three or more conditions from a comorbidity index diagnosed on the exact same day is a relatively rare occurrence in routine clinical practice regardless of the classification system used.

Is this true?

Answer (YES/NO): NO